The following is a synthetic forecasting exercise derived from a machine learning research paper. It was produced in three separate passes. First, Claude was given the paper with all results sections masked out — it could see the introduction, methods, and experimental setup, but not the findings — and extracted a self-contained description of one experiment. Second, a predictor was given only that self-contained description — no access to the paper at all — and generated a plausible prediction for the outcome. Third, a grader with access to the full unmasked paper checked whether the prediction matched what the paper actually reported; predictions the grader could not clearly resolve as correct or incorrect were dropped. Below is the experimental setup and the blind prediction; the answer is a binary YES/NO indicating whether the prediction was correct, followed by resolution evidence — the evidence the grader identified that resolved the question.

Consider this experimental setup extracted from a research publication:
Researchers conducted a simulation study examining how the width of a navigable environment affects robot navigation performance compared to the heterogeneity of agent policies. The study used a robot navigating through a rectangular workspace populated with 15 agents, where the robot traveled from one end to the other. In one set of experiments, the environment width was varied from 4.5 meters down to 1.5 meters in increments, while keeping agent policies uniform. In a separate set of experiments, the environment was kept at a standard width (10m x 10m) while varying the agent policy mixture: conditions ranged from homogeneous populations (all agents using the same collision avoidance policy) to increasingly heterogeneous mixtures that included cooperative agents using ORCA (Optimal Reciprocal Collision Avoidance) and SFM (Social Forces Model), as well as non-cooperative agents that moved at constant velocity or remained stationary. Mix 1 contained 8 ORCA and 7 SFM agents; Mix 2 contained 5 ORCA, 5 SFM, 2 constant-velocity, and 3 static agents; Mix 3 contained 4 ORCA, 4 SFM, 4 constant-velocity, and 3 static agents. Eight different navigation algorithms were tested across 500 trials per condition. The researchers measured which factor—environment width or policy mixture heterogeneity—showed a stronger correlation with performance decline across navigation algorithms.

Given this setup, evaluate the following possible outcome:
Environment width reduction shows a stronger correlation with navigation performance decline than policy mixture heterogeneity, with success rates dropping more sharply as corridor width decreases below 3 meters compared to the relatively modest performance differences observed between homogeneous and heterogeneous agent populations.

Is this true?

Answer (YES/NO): NO